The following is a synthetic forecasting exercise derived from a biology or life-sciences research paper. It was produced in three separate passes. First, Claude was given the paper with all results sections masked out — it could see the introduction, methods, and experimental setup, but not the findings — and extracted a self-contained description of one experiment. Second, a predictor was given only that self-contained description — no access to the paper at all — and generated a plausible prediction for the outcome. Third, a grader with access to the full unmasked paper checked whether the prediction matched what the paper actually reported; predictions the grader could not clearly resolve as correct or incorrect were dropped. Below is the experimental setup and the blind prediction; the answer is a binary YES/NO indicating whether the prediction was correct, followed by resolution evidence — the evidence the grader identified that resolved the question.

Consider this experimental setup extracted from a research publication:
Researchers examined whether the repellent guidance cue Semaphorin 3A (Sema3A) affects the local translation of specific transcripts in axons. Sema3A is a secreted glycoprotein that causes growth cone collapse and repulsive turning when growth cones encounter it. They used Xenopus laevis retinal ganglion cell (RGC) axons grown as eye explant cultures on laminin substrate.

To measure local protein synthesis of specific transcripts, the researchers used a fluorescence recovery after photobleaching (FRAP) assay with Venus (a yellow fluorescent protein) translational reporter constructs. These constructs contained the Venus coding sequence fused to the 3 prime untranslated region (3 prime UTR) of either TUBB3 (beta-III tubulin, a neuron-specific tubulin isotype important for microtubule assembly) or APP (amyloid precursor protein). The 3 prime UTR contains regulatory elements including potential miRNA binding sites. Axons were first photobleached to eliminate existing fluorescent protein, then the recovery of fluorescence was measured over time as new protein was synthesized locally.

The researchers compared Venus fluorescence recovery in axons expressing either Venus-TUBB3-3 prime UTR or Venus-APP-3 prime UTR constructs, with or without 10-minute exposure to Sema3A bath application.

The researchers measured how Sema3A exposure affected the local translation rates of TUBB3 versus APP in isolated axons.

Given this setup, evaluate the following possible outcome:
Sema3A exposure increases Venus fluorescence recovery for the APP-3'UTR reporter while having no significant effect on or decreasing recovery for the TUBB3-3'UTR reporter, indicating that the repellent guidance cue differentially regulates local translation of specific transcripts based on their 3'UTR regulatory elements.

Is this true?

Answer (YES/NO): NO